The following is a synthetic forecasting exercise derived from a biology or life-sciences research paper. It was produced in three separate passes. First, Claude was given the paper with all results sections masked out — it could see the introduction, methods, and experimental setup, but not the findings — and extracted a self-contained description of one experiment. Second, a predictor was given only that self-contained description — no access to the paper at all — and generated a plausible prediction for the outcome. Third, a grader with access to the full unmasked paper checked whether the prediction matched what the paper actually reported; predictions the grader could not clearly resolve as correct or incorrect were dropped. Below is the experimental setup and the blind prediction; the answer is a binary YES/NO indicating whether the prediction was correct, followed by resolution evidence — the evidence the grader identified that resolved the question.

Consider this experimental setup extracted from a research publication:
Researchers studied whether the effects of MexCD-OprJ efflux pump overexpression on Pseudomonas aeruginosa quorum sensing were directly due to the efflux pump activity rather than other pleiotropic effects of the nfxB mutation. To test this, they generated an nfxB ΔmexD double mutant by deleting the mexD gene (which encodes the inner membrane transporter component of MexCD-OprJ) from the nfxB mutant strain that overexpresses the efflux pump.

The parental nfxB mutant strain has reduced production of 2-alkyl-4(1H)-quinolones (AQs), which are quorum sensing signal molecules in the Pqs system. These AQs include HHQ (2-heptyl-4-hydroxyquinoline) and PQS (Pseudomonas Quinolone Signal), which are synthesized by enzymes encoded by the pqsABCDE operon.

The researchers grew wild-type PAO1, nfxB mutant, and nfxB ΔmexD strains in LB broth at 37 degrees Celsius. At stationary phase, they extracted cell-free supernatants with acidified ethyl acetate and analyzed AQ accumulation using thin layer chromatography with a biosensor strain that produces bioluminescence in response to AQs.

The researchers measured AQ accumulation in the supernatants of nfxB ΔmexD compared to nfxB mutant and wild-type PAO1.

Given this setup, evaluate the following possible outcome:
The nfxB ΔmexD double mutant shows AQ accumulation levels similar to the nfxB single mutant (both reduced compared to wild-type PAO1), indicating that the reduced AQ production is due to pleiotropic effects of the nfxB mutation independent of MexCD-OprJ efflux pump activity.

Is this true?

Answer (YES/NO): NO